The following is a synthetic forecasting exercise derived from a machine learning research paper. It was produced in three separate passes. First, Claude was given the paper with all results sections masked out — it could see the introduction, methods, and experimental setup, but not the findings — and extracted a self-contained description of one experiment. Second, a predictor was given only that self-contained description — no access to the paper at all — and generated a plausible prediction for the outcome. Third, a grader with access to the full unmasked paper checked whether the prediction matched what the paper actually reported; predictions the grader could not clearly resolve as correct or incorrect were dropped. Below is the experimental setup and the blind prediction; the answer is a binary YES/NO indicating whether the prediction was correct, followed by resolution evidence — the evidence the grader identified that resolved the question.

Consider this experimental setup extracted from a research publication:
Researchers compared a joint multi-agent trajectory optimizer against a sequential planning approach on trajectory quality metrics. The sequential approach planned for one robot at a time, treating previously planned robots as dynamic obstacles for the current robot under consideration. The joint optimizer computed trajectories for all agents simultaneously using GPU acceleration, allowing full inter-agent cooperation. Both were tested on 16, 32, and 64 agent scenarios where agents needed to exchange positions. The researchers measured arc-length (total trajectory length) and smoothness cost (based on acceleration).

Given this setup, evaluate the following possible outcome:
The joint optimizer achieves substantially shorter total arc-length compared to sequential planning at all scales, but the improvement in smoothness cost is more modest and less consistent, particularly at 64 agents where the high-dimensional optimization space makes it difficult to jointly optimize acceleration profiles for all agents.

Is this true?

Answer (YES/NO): NO